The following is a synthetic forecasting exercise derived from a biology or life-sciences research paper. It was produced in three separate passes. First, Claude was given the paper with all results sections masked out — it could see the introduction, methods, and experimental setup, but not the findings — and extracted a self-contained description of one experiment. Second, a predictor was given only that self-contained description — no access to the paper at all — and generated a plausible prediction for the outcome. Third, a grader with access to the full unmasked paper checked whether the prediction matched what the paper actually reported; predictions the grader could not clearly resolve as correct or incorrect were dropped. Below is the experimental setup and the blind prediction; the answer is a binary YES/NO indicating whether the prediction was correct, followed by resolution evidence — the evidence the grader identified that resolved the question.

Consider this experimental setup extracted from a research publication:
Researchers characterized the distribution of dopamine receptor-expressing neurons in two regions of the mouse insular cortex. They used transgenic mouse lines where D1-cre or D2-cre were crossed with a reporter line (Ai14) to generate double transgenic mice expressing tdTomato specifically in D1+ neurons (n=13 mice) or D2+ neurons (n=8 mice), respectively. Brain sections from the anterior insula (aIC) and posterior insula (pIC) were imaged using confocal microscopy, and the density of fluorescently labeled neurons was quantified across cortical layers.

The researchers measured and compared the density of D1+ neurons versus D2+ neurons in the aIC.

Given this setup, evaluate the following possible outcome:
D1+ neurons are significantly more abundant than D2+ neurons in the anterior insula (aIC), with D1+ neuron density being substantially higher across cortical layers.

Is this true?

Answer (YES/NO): YES